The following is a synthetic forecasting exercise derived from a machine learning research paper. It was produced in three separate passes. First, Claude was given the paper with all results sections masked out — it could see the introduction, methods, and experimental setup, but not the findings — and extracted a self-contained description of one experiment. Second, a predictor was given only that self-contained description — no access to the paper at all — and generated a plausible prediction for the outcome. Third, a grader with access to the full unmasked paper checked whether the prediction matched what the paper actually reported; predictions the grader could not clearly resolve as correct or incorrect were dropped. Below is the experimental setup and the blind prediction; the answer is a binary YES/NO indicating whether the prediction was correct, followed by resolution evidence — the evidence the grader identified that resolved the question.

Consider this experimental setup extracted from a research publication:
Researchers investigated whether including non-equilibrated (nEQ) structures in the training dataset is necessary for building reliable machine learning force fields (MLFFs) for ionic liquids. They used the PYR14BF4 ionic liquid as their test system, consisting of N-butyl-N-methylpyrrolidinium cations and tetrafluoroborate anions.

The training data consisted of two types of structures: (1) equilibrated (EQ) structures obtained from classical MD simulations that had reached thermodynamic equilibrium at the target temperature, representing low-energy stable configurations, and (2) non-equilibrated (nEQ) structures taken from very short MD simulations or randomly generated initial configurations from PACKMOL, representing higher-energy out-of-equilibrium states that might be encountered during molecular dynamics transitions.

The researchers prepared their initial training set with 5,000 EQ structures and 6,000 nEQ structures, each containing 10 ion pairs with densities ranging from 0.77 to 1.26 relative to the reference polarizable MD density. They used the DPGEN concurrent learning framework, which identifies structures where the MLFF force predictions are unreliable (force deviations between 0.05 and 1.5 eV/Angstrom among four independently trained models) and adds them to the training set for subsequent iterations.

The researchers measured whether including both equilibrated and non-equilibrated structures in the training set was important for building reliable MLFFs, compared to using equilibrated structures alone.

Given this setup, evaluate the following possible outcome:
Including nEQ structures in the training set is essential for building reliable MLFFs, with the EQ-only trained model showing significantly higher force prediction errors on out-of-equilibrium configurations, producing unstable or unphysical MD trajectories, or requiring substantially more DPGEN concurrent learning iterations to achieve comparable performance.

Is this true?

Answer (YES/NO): YES